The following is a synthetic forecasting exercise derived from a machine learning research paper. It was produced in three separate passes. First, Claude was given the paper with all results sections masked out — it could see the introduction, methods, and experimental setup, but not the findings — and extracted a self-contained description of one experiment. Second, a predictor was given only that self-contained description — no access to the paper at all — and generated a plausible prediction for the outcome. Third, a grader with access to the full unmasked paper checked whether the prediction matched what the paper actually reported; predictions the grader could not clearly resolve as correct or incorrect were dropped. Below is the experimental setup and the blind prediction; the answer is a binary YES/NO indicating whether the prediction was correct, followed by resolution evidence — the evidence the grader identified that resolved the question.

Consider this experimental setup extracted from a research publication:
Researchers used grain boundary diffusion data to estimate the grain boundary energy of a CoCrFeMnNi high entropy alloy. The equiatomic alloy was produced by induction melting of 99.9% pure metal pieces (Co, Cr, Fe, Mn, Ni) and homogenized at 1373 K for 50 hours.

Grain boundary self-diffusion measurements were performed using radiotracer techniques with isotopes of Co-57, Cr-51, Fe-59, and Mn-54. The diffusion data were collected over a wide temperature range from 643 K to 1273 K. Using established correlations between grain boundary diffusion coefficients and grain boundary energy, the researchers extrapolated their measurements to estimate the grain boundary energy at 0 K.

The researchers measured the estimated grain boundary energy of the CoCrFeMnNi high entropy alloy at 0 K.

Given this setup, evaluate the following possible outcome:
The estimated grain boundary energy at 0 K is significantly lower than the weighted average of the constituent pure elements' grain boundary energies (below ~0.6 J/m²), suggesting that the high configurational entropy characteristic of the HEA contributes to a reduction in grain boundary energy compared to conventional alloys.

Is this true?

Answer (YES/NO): NO